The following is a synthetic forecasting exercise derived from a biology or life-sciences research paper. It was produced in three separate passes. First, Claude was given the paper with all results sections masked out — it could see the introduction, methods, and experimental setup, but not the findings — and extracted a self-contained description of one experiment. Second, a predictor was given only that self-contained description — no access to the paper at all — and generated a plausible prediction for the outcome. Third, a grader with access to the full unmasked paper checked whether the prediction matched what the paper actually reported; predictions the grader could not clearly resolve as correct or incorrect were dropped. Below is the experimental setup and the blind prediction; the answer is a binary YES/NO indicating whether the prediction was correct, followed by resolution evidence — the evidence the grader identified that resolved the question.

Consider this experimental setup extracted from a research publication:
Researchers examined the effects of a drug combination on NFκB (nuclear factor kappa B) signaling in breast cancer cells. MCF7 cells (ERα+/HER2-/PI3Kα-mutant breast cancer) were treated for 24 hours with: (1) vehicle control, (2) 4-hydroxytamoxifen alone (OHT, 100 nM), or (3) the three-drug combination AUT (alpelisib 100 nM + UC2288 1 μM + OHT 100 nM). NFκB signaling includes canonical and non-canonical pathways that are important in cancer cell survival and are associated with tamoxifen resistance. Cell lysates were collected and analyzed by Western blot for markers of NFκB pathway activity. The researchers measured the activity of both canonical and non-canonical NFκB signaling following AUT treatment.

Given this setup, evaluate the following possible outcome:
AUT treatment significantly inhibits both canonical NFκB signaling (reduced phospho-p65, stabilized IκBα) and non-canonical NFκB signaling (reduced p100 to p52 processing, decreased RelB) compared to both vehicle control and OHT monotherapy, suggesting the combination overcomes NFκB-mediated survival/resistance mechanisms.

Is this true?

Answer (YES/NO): NO